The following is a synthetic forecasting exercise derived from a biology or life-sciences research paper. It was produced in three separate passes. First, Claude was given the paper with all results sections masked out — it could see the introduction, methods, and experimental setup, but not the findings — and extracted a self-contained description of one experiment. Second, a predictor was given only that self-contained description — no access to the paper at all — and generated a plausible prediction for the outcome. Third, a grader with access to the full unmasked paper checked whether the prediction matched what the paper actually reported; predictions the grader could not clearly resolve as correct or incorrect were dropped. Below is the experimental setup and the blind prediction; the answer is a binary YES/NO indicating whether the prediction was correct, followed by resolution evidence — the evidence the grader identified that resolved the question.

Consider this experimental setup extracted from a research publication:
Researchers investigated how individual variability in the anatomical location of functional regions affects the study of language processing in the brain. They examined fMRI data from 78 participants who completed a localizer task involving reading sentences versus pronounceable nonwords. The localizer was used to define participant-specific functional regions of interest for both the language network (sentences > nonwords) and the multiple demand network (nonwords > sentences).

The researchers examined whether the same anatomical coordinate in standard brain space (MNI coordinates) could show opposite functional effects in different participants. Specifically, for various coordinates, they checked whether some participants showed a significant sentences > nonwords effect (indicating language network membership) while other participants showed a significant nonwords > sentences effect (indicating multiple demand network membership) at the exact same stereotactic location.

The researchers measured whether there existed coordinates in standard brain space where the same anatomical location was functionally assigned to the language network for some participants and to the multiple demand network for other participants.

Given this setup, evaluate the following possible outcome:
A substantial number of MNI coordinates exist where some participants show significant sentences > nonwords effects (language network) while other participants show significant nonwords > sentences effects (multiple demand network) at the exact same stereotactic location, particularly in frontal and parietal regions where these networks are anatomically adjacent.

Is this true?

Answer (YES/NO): YES